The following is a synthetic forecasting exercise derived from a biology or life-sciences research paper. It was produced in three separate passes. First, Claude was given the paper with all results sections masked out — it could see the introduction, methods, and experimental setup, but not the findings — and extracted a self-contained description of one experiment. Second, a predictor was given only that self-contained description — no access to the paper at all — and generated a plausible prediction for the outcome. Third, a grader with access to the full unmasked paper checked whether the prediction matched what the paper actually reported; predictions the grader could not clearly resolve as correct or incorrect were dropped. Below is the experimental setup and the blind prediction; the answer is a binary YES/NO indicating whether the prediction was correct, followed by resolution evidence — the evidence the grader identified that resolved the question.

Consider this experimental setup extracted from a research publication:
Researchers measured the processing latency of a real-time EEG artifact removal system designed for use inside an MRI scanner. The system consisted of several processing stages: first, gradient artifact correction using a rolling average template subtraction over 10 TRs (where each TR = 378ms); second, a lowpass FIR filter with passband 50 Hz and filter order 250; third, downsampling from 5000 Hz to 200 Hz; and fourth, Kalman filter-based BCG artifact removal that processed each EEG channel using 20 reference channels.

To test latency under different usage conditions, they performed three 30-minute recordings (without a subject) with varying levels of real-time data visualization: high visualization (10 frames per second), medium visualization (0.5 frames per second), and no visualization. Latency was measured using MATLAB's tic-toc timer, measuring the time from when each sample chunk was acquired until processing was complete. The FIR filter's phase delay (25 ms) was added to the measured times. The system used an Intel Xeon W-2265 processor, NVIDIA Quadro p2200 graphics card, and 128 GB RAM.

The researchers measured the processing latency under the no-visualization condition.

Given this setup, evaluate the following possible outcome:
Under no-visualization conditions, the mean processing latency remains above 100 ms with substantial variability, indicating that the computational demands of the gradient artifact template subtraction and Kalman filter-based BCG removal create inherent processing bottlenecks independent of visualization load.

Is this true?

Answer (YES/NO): NO